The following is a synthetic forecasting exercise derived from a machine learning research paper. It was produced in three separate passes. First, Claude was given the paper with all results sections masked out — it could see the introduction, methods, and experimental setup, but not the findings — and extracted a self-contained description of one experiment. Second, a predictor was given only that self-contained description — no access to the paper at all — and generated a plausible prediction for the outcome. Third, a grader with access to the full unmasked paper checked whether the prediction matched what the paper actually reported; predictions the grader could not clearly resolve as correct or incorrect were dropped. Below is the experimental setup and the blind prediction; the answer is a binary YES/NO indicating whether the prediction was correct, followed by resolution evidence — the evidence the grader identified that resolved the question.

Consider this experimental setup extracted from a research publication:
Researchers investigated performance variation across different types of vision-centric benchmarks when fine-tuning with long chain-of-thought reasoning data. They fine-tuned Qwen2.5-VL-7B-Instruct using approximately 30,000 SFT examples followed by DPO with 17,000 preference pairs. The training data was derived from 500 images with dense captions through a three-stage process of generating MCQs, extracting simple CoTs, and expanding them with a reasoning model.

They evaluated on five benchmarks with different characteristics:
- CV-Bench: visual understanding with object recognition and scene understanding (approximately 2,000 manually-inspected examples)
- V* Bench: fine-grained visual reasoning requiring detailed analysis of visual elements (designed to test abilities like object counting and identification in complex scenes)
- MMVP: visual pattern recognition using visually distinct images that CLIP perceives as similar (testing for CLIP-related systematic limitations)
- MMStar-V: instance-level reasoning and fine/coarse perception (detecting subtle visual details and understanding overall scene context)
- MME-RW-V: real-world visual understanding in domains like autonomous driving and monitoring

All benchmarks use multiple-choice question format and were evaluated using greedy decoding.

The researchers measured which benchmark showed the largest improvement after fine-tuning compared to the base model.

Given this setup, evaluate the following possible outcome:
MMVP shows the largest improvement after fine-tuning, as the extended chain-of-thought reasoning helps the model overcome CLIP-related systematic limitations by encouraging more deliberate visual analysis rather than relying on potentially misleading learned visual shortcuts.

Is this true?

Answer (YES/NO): NO